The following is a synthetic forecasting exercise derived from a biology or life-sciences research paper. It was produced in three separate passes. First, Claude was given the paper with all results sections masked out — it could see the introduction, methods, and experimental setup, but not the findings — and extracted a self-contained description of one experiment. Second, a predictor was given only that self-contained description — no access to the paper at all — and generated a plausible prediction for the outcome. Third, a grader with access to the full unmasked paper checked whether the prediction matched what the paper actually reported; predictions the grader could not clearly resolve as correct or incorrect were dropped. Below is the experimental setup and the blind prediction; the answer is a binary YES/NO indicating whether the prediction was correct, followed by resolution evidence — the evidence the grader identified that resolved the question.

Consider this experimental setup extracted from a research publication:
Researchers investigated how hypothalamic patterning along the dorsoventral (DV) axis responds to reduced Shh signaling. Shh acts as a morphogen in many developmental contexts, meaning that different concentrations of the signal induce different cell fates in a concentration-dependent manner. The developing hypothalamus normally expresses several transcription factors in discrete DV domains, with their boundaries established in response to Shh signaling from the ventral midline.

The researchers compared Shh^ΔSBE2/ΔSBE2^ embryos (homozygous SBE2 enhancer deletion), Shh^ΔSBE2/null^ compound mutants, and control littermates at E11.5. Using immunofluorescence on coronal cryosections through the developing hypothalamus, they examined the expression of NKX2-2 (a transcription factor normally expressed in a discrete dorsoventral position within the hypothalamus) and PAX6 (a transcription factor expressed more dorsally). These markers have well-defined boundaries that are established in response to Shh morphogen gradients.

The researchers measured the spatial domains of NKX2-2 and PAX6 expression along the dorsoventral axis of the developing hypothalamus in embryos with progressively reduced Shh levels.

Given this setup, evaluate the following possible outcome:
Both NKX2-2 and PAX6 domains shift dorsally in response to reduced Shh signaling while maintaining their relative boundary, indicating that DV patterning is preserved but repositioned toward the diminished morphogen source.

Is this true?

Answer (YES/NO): NO